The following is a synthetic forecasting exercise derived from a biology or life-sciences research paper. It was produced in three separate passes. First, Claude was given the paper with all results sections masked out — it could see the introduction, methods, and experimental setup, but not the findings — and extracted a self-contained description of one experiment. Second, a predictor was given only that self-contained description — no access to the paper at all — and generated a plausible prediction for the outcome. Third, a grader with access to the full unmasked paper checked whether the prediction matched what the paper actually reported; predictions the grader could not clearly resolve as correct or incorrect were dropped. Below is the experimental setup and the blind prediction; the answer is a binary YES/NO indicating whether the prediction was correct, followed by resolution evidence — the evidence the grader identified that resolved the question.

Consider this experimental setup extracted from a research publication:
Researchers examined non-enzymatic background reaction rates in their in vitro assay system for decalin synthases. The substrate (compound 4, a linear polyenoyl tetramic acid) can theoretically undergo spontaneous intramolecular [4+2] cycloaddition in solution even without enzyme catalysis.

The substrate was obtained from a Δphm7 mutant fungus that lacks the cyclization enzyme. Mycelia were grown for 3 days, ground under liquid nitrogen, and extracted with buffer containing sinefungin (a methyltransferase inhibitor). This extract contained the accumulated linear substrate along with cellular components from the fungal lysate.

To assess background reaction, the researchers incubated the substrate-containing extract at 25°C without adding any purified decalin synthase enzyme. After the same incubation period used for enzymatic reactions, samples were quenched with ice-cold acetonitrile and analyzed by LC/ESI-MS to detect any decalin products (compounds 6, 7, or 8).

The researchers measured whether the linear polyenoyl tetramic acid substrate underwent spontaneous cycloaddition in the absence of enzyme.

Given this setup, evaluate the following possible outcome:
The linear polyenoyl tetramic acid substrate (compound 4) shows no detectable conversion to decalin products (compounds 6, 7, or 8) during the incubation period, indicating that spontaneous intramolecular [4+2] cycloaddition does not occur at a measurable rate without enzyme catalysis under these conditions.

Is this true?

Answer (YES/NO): YES